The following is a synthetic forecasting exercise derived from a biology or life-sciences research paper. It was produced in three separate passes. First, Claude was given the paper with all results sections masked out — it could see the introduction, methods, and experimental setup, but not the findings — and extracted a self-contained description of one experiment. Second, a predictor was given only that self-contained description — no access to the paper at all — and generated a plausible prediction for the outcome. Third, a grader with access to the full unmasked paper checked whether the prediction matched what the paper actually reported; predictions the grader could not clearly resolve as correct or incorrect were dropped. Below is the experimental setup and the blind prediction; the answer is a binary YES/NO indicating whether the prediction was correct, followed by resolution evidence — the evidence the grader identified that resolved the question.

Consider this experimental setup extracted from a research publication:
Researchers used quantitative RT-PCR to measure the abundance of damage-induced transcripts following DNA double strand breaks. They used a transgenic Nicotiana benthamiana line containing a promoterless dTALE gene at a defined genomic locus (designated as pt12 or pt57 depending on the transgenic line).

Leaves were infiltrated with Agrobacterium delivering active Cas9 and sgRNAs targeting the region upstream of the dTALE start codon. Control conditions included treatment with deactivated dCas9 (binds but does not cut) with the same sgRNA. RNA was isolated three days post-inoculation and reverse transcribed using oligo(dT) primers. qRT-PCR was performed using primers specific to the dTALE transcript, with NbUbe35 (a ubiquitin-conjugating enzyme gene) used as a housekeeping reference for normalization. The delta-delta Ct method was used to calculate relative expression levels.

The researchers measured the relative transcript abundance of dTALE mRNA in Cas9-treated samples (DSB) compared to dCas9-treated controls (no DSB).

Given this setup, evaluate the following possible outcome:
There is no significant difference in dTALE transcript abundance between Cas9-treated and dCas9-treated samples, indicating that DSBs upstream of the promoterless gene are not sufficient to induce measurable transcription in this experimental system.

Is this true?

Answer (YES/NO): NO